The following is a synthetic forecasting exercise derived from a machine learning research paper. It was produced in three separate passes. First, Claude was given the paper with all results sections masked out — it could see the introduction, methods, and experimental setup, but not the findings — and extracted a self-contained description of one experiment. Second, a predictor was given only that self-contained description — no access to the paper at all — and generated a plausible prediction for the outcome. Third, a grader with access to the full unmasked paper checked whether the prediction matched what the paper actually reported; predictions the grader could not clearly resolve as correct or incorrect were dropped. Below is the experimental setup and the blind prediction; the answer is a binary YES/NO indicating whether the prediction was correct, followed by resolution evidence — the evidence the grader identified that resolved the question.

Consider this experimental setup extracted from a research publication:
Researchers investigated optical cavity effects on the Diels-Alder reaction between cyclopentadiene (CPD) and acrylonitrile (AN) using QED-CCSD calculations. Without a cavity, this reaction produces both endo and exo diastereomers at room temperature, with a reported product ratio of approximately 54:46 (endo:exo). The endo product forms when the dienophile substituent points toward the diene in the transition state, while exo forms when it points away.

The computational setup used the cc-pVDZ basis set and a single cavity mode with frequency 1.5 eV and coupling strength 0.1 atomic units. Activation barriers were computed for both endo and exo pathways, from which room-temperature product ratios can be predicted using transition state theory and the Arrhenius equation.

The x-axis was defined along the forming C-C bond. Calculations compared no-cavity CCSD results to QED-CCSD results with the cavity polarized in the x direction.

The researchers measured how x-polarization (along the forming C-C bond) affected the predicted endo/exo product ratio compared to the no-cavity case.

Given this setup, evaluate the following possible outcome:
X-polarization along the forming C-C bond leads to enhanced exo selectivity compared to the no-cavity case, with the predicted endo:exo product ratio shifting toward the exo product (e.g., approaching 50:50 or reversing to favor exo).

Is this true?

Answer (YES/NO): NO